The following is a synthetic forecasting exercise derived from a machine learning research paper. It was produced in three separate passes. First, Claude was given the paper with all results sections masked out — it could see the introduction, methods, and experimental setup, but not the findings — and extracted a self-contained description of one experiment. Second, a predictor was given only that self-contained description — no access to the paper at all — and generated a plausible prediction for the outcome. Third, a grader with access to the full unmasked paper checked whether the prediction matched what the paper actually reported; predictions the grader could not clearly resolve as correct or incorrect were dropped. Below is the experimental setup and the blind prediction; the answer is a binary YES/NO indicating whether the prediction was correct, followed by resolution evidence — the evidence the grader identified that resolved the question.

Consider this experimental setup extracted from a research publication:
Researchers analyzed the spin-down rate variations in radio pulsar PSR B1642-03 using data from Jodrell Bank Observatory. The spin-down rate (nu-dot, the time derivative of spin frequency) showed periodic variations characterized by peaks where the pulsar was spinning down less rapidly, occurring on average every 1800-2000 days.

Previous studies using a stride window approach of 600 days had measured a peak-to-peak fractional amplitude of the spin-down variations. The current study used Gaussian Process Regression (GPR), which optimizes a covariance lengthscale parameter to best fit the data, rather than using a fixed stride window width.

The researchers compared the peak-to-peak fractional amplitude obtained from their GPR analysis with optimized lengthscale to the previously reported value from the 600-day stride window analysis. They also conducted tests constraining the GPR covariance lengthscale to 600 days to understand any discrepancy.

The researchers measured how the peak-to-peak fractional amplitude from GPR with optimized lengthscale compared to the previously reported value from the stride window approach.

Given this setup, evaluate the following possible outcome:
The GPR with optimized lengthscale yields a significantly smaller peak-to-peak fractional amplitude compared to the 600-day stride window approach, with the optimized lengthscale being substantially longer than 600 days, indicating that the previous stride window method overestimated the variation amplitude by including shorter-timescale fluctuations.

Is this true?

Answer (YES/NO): NO